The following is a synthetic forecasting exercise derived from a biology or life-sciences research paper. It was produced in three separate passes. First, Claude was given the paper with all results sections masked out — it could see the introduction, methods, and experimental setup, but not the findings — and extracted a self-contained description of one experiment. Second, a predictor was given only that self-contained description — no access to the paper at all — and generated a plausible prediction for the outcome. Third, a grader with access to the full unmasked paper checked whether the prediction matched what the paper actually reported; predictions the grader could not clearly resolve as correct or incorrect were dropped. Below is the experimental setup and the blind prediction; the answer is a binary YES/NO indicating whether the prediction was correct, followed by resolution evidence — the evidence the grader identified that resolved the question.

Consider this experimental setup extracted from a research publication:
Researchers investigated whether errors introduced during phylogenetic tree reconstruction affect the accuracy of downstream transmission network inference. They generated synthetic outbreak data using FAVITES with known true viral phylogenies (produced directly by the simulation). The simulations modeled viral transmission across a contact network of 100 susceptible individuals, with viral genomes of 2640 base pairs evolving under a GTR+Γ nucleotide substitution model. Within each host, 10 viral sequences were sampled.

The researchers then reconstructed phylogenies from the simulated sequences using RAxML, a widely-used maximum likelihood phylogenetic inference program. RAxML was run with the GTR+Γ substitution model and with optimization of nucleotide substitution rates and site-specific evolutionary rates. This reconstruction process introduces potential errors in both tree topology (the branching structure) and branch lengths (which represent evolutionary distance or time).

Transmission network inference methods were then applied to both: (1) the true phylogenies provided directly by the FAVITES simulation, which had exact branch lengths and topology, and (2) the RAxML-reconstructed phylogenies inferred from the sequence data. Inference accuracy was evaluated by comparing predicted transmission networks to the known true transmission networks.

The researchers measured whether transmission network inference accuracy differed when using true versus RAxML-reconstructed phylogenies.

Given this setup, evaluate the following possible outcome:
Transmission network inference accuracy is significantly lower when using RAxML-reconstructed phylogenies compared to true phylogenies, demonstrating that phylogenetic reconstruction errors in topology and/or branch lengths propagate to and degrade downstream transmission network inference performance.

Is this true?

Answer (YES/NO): YES